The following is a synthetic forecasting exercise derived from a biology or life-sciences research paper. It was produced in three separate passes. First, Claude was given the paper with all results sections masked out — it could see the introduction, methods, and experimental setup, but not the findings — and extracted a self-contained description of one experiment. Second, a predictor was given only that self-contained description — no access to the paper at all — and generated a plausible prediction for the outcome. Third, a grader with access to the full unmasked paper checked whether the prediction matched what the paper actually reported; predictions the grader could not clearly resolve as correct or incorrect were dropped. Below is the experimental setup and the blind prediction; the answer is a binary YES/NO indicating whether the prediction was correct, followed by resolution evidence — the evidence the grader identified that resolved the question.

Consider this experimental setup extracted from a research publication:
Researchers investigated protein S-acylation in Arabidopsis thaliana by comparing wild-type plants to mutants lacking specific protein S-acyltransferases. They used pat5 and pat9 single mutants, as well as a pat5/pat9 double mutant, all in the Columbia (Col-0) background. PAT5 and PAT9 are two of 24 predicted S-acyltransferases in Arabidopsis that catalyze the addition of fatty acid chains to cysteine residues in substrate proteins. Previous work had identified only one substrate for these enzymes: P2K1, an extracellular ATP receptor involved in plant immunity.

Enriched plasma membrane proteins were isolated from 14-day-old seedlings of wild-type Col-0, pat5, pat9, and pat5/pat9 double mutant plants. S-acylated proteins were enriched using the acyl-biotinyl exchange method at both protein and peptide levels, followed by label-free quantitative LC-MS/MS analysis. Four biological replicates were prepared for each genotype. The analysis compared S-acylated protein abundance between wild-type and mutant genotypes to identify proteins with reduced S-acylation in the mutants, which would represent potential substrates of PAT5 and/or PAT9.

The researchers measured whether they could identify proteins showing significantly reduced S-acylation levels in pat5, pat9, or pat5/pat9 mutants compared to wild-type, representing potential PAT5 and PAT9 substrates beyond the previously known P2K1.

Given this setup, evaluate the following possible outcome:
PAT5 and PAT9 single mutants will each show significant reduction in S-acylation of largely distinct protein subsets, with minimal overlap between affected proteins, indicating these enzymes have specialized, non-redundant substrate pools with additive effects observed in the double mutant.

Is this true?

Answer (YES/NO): NO